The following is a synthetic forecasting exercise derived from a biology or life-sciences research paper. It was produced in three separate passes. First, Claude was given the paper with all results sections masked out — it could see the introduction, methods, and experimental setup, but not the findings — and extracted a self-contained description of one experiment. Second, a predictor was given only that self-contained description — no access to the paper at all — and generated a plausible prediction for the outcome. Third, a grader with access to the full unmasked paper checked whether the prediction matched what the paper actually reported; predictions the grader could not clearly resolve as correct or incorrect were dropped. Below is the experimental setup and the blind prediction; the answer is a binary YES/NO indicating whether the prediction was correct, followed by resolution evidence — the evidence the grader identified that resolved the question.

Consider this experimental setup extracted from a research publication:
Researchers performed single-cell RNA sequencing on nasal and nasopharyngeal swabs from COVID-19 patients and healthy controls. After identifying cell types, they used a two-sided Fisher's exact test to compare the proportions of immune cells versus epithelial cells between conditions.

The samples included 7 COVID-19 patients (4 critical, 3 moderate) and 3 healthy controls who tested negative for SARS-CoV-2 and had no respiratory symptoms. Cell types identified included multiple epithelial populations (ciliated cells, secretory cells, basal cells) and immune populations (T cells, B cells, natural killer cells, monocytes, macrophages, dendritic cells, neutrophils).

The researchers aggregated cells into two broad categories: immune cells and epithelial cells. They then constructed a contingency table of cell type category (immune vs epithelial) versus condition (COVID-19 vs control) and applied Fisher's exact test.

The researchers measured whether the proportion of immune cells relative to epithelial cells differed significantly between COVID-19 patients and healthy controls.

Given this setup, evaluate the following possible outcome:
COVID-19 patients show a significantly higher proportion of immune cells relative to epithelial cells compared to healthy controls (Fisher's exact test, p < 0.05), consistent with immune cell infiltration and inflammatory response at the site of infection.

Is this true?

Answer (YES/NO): YES